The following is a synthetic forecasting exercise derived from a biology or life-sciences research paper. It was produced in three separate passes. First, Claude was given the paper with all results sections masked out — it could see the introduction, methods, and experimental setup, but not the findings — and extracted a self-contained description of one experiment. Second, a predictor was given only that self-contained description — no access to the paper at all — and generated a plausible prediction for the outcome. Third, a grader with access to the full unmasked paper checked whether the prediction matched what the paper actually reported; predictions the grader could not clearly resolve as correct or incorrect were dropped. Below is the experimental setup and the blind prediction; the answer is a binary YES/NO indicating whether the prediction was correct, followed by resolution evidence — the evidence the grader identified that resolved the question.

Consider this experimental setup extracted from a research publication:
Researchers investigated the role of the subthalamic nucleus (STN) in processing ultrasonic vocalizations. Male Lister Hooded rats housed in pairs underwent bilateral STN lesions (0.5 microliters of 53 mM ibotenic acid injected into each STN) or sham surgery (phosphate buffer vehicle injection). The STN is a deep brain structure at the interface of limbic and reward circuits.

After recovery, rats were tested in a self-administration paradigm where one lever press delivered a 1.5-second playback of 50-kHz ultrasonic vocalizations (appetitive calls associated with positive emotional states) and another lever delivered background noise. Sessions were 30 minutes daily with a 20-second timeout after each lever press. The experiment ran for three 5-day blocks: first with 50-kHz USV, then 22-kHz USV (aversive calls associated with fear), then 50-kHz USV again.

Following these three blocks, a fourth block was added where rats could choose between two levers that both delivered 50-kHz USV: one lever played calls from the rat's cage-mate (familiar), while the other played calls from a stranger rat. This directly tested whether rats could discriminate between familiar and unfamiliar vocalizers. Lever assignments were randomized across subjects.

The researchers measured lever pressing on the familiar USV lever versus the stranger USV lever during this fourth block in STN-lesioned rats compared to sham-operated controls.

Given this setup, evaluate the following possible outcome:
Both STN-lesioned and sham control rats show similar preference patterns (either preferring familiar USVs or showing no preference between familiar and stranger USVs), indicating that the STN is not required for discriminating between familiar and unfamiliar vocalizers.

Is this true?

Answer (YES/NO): NO